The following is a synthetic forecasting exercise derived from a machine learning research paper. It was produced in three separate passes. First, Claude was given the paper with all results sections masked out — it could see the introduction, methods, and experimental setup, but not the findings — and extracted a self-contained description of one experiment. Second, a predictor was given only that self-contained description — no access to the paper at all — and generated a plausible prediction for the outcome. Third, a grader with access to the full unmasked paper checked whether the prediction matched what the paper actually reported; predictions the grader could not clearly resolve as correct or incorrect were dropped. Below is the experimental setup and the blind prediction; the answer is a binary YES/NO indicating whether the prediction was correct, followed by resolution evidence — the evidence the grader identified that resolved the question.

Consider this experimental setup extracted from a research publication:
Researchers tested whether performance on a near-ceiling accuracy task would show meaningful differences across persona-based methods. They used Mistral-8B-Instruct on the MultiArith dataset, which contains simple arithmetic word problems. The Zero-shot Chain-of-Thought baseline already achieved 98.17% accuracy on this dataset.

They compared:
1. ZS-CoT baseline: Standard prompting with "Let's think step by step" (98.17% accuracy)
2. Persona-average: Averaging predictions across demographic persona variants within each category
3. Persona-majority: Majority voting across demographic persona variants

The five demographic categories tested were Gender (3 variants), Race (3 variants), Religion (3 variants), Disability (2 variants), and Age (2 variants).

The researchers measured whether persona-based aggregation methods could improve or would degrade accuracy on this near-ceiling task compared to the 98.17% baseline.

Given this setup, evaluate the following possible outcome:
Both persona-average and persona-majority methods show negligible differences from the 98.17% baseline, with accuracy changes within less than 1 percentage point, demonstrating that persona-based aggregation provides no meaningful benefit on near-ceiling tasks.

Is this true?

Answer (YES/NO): YES